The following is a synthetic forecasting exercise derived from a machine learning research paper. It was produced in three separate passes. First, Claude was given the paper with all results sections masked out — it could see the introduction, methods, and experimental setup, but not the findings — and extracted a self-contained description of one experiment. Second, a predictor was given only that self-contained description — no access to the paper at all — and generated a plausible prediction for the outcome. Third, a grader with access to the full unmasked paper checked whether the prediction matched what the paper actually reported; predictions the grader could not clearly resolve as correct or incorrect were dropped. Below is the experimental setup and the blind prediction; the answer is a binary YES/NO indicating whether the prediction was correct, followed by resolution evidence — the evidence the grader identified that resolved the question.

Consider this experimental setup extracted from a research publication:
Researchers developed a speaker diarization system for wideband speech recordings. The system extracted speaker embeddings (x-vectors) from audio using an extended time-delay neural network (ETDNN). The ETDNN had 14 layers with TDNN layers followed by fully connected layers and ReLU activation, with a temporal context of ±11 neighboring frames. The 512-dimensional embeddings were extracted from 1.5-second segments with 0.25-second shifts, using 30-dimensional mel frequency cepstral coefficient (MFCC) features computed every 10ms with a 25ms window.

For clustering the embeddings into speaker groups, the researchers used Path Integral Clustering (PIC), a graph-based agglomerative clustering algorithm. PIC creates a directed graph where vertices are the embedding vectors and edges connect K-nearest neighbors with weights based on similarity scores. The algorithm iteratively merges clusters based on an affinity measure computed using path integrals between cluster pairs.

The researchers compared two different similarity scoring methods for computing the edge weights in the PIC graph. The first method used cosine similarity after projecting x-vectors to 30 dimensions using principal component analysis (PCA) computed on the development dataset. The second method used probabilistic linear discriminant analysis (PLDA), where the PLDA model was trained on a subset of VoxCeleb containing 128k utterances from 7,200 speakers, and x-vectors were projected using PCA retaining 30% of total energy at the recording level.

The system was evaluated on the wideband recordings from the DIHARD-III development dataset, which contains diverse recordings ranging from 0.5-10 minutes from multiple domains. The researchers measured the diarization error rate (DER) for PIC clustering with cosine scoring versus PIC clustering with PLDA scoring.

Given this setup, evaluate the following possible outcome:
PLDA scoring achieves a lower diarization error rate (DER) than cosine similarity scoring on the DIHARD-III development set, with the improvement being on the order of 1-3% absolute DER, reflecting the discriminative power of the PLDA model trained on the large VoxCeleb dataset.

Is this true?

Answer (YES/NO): NO